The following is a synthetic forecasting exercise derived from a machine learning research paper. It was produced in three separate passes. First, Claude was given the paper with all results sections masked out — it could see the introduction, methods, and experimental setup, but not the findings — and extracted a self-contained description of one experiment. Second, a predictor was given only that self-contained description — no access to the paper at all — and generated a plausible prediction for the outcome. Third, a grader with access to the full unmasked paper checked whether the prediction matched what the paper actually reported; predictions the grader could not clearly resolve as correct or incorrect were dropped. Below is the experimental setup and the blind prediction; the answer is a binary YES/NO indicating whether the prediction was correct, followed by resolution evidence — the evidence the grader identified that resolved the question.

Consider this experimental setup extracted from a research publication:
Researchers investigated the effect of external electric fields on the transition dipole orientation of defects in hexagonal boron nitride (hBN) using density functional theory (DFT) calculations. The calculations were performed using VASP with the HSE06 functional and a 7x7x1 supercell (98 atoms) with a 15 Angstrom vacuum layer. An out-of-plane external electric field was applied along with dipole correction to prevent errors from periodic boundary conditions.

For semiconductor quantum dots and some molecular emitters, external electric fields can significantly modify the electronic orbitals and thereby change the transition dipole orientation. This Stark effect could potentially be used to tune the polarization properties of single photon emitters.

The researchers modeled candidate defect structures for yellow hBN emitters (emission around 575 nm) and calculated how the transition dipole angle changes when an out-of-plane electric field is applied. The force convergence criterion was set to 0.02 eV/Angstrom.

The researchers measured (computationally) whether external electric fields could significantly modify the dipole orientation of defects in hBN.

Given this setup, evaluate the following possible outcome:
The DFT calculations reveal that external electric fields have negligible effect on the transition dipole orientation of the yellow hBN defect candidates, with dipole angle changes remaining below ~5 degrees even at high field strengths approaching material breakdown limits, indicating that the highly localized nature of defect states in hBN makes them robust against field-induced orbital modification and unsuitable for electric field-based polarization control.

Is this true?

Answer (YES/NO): NO